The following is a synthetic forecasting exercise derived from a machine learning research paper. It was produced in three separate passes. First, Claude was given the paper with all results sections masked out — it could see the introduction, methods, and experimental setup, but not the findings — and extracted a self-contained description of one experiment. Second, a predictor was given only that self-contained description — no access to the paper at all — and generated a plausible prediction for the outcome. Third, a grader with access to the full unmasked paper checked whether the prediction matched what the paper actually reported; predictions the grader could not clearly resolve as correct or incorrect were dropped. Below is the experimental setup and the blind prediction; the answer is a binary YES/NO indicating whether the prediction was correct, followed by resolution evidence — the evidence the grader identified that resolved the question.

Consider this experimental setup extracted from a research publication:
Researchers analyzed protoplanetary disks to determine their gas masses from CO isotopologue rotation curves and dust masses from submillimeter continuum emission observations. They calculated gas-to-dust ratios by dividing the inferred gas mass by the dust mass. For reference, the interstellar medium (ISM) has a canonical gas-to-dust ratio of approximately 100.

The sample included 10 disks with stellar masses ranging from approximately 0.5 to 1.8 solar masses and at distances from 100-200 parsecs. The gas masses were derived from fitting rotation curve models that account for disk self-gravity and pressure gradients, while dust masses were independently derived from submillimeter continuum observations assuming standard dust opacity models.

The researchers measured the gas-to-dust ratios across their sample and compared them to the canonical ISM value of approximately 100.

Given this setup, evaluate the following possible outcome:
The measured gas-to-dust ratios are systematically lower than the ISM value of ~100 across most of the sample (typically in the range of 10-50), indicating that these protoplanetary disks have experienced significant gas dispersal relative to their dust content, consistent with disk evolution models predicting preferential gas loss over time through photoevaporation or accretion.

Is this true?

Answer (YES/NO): NO